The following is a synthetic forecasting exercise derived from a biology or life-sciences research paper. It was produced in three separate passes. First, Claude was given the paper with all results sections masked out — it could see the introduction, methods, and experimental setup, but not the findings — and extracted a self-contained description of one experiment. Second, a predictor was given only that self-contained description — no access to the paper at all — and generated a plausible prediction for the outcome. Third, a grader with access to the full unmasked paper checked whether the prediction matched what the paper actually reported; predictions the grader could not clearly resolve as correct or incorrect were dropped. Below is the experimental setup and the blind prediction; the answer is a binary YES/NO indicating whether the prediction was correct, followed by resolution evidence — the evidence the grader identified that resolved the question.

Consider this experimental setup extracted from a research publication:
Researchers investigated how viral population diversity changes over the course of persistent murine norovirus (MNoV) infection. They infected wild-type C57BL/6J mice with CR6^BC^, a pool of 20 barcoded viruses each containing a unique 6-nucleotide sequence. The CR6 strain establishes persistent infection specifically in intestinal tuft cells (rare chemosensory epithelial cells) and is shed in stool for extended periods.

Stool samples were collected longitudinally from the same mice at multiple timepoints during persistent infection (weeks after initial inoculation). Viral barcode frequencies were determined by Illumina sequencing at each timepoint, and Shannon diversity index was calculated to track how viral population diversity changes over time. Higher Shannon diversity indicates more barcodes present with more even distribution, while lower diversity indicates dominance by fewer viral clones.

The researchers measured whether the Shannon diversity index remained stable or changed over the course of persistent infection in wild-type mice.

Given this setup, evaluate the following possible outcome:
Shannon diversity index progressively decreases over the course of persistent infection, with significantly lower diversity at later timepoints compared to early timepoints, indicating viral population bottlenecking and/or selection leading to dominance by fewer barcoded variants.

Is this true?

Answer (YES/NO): YES